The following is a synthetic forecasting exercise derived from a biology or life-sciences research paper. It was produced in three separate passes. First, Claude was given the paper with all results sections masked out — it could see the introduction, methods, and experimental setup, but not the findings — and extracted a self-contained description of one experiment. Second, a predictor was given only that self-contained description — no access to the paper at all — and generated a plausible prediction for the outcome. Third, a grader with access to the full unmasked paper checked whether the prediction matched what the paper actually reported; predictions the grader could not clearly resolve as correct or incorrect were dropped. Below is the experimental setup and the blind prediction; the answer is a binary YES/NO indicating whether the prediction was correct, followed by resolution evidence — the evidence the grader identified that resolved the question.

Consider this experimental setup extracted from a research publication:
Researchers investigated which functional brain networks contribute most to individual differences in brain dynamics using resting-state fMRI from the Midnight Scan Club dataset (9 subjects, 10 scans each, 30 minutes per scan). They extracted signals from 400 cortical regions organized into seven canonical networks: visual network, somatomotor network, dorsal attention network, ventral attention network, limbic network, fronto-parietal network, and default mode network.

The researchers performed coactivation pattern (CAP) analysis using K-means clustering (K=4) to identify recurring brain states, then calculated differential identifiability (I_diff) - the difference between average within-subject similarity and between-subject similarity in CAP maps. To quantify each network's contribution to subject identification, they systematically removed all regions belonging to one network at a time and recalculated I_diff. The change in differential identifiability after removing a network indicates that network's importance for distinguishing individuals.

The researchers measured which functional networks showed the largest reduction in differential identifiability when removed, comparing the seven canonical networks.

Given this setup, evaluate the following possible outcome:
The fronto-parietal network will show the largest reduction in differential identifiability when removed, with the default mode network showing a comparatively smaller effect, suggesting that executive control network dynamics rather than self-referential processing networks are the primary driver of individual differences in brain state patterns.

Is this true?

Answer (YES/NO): NO